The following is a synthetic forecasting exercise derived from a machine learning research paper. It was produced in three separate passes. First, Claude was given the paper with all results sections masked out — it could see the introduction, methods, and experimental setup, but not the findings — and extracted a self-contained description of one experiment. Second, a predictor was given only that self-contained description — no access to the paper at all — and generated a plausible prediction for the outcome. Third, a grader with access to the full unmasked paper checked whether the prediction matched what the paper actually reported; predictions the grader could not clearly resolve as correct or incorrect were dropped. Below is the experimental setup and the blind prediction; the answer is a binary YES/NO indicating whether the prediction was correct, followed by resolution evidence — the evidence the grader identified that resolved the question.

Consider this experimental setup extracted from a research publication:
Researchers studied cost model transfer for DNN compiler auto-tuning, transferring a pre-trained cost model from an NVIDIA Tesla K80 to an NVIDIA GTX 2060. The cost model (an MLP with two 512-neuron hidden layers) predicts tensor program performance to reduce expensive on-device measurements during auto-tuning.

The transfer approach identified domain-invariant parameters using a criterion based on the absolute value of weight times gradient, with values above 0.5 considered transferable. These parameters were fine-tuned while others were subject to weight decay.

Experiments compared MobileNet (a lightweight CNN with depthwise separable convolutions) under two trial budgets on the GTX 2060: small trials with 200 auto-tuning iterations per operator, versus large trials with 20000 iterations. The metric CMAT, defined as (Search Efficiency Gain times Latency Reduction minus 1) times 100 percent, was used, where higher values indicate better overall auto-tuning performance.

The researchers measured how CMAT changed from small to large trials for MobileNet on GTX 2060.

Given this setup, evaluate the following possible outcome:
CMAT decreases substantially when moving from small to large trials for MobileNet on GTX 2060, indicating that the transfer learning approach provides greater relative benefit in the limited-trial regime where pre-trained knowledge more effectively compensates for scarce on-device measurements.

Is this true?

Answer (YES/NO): YES